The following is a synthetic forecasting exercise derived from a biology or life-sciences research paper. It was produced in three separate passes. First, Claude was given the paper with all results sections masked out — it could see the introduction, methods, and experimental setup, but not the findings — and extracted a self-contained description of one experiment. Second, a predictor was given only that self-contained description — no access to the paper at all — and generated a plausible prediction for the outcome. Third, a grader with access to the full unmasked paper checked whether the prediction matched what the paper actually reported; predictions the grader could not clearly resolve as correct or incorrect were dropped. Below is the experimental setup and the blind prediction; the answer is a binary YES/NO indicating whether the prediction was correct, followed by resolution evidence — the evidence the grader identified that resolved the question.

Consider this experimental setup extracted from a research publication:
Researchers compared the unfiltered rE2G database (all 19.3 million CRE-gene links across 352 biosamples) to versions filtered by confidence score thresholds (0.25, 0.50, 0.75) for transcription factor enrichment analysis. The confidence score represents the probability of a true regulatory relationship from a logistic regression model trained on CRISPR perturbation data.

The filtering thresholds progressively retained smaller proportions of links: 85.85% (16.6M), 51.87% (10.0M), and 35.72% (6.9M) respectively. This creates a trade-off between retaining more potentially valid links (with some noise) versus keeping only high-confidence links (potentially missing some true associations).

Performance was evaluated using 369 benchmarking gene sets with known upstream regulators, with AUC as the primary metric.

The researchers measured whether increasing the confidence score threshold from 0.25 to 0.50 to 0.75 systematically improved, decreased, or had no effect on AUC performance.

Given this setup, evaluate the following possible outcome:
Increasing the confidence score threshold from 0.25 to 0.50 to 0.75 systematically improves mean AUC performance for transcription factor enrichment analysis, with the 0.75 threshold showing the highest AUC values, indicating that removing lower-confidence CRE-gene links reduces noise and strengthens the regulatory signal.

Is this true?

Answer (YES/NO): NO